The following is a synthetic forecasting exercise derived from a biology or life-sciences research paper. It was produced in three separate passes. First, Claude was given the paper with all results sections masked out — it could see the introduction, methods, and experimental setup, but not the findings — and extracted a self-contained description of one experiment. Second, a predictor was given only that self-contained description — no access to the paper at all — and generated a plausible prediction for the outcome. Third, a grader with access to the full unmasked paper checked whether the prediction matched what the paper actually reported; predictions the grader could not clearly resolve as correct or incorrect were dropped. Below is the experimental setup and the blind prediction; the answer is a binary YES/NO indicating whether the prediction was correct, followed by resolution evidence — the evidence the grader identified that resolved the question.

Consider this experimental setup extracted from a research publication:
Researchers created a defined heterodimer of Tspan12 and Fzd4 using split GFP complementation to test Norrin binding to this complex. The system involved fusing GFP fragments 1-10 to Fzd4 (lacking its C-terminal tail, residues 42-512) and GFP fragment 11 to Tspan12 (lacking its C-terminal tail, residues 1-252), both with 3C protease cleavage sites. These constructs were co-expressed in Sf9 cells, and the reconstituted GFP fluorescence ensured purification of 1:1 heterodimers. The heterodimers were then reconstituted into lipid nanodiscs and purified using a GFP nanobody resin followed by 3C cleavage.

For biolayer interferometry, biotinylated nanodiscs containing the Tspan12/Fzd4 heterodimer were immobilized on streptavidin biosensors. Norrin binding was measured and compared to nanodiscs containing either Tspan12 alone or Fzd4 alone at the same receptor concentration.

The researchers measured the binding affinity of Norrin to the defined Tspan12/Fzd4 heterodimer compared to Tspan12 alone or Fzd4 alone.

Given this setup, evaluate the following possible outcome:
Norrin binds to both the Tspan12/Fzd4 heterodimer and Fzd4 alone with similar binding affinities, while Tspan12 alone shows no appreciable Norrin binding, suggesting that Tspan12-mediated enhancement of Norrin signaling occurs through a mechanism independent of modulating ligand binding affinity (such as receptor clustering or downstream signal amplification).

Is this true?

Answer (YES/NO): NO